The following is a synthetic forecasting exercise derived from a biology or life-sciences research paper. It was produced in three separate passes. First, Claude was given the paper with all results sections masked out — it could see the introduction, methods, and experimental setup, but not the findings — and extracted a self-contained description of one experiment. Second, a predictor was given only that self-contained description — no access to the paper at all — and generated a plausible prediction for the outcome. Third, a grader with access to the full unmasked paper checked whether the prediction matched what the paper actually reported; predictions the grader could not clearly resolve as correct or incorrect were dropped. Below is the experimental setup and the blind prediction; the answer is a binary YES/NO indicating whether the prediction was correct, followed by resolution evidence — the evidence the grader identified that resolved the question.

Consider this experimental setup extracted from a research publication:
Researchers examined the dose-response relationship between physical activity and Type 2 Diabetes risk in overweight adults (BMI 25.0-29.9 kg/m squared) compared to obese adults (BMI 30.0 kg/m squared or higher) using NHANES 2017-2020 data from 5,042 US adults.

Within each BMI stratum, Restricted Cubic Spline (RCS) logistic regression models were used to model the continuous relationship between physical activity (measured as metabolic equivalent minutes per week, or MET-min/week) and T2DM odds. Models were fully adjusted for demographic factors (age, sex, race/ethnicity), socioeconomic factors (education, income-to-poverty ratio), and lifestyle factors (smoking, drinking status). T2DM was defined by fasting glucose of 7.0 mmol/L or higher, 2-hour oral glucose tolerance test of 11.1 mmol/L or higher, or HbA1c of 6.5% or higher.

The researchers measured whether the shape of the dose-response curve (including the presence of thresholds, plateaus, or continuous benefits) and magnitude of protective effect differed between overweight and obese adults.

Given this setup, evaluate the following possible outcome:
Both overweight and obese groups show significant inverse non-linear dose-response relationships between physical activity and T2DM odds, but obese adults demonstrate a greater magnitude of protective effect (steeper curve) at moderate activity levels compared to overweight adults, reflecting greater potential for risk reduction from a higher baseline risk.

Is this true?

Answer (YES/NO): NO